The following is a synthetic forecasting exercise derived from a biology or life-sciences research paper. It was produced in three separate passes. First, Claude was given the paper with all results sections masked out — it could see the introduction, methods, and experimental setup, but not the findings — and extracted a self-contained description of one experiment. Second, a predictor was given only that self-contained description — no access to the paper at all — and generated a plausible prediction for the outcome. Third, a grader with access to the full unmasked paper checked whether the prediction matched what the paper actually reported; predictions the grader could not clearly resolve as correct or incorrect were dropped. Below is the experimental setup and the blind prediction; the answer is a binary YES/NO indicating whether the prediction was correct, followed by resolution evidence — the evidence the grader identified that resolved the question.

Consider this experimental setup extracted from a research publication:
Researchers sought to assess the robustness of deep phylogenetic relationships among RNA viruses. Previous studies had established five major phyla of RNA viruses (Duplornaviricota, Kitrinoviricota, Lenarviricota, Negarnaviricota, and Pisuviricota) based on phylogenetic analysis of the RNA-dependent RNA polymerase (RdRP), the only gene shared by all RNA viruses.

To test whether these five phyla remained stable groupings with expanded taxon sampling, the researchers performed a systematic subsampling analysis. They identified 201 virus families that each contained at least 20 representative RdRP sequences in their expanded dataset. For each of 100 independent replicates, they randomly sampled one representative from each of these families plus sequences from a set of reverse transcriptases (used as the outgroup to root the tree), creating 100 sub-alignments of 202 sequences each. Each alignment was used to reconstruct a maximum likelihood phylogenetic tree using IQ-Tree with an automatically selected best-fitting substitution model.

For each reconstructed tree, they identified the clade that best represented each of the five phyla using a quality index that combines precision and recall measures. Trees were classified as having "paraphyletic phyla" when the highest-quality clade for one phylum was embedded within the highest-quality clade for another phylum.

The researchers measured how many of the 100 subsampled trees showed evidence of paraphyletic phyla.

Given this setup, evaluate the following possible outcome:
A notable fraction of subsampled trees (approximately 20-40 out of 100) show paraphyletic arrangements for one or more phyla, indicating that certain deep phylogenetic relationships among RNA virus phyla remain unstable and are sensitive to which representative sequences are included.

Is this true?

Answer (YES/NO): NO